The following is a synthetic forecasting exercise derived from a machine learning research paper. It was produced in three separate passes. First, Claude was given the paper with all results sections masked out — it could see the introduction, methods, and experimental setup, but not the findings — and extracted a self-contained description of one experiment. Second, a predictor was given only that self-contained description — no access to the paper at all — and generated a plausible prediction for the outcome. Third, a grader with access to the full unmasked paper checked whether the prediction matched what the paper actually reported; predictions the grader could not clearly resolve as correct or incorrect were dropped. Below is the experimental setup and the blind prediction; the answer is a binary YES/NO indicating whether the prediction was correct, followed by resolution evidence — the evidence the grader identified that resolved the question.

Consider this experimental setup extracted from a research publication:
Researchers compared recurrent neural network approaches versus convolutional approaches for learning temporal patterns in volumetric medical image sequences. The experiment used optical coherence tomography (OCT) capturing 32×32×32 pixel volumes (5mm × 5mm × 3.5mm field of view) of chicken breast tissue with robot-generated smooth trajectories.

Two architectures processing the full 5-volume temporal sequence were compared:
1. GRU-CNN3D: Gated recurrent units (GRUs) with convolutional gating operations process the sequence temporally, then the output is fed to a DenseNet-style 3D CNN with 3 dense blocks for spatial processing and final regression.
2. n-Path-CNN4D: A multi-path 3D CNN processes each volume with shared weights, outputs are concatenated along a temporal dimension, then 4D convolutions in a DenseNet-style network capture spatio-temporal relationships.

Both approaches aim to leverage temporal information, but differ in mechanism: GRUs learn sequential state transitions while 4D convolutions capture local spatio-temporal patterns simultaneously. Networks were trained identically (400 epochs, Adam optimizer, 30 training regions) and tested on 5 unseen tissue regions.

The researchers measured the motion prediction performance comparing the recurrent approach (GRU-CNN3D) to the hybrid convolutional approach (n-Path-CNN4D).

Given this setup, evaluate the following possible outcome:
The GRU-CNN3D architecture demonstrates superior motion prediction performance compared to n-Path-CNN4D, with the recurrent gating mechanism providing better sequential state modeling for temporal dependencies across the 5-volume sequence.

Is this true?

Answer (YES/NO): NO